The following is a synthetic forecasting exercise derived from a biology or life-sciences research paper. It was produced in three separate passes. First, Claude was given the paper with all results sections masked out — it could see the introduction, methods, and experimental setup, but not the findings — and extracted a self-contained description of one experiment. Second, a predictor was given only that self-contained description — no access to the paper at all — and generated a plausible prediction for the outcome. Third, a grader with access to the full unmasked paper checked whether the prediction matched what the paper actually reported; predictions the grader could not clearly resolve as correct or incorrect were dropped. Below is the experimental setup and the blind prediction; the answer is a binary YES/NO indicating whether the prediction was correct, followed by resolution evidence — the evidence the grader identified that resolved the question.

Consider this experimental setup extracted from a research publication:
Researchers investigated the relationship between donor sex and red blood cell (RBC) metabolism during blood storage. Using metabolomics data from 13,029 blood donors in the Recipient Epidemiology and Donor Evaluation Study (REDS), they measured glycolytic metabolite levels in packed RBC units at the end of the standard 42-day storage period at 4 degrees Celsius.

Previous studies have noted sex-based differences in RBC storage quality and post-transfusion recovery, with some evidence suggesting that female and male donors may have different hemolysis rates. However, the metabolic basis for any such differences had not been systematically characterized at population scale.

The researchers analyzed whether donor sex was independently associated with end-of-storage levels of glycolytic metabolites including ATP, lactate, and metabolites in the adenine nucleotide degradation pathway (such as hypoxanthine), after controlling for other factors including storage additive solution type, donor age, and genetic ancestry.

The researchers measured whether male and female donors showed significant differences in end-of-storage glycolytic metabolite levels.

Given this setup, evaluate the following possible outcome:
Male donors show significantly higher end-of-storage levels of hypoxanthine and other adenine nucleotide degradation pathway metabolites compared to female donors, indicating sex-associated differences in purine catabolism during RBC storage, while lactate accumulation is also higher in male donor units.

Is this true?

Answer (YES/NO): NO